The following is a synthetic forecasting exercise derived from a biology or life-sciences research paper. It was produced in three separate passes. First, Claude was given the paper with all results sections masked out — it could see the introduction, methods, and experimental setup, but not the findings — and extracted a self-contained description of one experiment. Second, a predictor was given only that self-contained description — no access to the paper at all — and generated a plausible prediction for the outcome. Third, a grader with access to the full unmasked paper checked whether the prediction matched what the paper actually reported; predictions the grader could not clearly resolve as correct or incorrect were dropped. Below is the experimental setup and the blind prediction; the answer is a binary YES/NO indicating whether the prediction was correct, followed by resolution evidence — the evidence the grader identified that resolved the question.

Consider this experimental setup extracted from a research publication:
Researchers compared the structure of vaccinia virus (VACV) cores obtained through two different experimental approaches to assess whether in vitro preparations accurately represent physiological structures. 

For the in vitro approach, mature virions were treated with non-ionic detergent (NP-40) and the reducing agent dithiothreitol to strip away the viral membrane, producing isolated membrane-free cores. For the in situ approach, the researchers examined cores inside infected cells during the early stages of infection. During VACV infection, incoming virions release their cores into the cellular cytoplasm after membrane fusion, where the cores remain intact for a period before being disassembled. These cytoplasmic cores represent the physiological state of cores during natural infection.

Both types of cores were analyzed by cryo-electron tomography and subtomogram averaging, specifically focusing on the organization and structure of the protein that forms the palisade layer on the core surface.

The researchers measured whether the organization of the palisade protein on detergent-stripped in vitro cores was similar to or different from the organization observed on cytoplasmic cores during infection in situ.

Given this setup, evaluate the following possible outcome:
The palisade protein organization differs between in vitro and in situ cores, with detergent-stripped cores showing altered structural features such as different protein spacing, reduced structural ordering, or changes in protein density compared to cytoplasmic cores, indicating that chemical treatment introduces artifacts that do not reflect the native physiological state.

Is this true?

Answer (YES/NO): NO